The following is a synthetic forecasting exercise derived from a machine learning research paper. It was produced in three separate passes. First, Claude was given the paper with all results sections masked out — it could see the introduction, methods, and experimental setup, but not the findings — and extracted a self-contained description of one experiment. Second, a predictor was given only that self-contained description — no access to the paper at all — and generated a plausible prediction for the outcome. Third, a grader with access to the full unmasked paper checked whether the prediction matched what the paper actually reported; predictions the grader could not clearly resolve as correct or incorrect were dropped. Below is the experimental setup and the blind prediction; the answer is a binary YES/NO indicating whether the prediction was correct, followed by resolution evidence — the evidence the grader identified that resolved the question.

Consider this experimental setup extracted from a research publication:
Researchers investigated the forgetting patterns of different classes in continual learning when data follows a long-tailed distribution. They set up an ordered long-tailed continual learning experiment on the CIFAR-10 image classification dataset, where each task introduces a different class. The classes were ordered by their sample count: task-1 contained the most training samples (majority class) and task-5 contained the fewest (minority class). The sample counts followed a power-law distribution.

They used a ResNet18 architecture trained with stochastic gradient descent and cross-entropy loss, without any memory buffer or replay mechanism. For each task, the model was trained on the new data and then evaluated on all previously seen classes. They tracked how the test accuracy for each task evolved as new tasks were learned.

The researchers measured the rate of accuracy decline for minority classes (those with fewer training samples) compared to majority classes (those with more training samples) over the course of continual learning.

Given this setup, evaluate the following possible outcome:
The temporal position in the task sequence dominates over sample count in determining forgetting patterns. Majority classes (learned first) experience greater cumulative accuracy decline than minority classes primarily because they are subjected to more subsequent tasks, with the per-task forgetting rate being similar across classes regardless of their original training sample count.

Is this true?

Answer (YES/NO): NO